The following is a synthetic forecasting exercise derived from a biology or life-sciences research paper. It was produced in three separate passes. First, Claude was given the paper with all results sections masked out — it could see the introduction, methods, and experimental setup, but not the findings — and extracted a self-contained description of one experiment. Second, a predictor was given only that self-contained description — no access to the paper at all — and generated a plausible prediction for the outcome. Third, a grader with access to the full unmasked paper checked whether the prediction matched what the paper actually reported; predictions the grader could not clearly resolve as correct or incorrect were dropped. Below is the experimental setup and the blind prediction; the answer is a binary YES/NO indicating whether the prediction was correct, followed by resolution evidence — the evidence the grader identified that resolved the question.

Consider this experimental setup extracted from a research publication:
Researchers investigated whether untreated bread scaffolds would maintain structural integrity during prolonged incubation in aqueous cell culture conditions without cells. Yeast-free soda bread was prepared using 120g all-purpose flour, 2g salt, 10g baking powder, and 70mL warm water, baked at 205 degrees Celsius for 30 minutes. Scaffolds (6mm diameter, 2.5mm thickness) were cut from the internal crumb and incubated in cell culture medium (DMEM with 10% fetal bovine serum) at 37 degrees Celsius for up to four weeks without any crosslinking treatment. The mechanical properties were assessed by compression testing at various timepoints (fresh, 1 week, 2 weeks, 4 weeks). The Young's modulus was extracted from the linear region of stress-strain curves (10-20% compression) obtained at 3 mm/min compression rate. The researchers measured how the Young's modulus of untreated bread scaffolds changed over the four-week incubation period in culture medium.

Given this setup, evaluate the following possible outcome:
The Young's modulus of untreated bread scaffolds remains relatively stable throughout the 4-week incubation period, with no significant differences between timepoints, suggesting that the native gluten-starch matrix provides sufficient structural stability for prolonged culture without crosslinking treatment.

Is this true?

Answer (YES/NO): NO